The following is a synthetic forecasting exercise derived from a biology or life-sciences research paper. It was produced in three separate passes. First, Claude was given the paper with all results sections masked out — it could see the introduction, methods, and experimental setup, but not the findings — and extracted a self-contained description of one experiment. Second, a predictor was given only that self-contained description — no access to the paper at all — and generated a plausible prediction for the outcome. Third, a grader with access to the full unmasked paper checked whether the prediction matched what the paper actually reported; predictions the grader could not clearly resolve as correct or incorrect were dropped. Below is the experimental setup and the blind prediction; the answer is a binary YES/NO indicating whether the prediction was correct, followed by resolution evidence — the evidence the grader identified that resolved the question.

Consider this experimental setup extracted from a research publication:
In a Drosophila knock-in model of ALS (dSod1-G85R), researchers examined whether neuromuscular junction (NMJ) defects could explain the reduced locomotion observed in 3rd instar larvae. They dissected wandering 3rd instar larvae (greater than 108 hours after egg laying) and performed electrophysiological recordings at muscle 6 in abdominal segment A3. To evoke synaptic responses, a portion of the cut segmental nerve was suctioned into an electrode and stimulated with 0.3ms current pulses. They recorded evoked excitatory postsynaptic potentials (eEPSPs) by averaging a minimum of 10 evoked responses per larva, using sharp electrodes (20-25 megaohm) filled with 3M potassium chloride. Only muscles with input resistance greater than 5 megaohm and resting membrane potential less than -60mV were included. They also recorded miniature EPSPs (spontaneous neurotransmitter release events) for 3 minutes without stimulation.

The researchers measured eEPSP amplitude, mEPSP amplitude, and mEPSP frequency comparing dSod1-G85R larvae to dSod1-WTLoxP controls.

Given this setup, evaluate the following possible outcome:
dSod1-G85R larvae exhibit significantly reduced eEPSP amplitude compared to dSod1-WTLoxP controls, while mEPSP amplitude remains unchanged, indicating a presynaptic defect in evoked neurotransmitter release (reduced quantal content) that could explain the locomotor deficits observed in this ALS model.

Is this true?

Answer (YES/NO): NO